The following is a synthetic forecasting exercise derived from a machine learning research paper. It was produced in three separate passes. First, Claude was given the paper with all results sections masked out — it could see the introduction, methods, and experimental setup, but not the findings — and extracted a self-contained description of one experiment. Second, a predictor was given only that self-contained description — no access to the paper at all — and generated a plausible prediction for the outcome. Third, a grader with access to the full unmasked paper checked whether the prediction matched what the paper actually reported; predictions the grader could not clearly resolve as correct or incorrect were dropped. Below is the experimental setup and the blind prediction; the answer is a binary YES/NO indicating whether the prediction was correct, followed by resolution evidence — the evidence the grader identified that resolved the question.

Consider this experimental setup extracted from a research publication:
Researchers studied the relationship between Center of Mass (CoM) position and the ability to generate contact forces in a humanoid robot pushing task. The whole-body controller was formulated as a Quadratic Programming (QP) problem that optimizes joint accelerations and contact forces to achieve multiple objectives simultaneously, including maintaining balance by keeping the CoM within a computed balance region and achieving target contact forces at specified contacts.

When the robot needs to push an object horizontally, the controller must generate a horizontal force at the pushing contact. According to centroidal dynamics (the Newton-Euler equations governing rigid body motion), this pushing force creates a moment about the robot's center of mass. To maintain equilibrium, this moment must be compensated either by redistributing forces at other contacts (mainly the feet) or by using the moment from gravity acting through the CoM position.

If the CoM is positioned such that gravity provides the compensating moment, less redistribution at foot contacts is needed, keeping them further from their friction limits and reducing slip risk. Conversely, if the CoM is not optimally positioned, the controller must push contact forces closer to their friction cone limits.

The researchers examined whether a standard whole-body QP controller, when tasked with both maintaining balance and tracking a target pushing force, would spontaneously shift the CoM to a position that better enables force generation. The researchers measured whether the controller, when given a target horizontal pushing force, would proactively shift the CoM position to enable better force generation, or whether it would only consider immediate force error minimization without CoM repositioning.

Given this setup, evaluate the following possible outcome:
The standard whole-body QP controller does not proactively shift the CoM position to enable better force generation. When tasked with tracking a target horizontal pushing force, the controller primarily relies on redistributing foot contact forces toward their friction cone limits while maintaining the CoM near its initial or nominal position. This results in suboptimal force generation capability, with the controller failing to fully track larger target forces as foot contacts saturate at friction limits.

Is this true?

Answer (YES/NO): YES